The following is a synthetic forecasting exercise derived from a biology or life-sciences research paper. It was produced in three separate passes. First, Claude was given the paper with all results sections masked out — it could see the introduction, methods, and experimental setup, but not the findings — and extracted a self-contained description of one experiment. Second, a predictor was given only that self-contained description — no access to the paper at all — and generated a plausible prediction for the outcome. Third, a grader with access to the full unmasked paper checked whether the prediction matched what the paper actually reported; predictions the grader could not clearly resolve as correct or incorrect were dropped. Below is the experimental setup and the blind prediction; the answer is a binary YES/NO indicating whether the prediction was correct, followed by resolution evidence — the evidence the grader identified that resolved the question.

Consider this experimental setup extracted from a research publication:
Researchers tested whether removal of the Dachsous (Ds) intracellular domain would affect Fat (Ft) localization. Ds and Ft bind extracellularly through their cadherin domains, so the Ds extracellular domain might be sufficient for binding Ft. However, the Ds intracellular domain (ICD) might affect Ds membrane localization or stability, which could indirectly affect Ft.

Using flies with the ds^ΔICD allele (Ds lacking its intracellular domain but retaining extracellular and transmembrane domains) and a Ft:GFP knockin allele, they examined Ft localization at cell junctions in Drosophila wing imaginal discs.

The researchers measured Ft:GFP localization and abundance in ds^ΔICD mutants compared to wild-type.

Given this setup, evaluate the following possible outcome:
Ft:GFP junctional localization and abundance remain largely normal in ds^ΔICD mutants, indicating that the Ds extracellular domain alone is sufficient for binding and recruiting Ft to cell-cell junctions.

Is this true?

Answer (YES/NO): YES